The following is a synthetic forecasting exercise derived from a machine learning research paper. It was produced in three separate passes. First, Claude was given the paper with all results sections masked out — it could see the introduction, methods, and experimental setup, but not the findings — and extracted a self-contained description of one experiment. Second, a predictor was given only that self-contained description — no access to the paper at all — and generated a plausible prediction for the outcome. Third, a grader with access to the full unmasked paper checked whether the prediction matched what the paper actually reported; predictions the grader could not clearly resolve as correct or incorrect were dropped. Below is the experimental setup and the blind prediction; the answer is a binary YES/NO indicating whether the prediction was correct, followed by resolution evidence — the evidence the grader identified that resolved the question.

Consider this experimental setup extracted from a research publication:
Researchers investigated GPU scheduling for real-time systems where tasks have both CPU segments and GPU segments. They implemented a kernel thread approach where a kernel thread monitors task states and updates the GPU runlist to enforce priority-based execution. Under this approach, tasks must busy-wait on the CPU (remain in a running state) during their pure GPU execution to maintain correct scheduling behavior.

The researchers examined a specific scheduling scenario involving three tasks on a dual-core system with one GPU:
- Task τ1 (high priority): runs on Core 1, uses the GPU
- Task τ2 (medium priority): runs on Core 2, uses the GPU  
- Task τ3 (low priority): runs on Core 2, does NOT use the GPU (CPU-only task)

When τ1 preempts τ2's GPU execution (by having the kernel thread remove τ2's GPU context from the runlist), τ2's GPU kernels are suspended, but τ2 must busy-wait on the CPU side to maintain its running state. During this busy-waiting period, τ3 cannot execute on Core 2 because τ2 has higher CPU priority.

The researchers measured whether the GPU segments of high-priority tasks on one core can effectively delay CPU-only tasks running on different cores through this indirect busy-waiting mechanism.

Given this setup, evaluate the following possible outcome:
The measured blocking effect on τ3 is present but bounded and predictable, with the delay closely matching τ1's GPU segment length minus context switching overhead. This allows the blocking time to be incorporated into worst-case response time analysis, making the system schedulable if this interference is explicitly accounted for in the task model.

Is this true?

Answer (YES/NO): NO